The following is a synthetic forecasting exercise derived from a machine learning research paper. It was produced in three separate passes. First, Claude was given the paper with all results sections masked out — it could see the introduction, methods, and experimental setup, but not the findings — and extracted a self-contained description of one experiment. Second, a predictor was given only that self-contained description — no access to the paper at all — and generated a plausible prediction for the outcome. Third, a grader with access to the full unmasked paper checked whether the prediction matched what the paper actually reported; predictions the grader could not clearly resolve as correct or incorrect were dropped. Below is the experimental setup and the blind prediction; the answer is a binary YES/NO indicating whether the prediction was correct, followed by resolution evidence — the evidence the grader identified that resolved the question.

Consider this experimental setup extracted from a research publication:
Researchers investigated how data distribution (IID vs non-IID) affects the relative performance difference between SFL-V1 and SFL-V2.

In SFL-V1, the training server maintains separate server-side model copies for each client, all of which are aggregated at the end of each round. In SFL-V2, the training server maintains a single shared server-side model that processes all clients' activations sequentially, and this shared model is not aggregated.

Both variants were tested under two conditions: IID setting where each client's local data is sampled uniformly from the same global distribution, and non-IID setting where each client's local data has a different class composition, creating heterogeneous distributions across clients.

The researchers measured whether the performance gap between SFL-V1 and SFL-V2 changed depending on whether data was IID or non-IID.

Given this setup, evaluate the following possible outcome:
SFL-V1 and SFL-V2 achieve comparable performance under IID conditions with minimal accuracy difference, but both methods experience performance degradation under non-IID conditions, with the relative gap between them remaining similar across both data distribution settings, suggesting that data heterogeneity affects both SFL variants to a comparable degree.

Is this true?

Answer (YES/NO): NO